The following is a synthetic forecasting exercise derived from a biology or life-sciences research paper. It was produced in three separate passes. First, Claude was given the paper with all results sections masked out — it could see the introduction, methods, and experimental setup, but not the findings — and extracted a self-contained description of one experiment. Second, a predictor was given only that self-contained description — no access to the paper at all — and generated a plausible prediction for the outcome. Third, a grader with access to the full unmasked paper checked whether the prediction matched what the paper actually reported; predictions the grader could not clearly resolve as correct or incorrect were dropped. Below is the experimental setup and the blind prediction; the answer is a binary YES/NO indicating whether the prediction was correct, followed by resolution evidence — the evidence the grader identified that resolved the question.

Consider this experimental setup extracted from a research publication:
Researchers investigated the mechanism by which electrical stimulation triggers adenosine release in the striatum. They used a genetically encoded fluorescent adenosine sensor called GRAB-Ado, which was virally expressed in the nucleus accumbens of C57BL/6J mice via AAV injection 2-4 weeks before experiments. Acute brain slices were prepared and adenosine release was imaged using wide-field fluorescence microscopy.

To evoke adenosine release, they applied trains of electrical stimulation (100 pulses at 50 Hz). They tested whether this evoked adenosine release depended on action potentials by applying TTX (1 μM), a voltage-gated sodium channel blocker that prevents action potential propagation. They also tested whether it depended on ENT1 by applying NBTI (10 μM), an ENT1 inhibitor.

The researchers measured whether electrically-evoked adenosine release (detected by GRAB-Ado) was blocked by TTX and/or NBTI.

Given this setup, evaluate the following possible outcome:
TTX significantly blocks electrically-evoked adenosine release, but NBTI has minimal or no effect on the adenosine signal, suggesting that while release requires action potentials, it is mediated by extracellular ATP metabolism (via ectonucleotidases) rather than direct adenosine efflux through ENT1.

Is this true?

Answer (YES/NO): NO